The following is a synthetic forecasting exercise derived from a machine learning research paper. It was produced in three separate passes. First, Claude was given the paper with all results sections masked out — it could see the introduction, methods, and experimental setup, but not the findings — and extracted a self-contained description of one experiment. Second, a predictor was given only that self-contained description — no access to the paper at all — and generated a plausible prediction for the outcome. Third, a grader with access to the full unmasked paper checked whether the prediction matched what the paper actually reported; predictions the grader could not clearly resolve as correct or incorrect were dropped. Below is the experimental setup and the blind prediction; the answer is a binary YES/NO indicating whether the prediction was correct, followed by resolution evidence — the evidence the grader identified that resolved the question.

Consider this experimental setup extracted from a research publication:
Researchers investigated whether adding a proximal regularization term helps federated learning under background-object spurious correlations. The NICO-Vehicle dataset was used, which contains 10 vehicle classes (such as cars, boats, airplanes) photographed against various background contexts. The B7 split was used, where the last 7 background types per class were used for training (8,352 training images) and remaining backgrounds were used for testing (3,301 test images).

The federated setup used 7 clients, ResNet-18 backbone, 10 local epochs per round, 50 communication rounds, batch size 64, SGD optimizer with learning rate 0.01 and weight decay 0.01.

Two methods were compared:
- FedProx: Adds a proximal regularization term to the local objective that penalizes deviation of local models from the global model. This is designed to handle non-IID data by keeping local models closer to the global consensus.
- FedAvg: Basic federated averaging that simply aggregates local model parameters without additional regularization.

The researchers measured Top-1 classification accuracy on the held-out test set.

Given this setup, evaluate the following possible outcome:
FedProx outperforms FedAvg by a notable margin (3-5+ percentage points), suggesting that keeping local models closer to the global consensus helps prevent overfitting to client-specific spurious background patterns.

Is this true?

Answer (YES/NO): NO